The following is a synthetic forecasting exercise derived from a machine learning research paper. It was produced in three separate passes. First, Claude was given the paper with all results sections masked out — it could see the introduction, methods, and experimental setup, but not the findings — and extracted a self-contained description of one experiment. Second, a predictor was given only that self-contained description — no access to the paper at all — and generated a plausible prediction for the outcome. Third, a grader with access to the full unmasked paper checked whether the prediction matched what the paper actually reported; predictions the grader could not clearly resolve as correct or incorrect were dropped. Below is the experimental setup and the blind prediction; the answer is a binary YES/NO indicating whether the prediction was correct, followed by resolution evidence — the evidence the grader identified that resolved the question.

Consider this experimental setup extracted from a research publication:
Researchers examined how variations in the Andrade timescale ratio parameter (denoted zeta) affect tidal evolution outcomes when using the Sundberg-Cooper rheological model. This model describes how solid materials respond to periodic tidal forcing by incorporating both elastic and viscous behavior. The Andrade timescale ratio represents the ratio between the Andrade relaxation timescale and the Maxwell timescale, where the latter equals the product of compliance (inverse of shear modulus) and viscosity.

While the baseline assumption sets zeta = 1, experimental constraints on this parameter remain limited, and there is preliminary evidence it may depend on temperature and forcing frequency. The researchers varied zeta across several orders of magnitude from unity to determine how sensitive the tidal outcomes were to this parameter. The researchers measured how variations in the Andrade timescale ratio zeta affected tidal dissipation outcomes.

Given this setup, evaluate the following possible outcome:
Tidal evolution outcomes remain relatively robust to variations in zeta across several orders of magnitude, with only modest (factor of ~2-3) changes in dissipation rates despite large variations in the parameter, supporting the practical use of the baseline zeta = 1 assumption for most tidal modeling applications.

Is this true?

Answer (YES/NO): YES